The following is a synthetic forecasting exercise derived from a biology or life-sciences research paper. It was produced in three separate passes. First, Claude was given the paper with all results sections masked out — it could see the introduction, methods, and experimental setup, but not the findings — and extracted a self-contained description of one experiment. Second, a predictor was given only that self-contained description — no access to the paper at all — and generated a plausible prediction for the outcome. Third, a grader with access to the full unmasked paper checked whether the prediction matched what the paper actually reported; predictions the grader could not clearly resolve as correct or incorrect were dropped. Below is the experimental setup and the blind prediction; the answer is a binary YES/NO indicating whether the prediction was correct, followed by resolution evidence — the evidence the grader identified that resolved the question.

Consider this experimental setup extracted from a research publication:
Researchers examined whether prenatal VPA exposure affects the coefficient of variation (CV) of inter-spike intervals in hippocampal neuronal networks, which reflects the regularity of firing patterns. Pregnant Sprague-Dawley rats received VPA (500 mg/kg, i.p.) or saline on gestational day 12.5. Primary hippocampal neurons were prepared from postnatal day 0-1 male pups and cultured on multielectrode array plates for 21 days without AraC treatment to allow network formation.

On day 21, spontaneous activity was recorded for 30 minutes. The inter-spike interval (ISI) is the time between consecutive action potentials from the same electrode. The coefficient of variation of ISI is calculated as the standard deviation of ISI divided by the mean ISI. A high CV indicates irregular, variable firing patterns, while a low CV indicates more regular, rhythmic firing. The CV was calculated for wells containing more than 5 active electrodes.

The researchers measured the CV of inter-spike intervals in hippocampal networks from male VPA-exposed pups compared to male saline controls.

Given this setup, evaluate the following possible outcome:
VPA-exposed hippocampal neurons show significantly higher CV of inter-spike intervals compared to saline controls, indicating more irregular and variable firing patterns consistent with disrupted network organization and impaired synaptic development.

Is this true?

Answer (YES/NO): YES